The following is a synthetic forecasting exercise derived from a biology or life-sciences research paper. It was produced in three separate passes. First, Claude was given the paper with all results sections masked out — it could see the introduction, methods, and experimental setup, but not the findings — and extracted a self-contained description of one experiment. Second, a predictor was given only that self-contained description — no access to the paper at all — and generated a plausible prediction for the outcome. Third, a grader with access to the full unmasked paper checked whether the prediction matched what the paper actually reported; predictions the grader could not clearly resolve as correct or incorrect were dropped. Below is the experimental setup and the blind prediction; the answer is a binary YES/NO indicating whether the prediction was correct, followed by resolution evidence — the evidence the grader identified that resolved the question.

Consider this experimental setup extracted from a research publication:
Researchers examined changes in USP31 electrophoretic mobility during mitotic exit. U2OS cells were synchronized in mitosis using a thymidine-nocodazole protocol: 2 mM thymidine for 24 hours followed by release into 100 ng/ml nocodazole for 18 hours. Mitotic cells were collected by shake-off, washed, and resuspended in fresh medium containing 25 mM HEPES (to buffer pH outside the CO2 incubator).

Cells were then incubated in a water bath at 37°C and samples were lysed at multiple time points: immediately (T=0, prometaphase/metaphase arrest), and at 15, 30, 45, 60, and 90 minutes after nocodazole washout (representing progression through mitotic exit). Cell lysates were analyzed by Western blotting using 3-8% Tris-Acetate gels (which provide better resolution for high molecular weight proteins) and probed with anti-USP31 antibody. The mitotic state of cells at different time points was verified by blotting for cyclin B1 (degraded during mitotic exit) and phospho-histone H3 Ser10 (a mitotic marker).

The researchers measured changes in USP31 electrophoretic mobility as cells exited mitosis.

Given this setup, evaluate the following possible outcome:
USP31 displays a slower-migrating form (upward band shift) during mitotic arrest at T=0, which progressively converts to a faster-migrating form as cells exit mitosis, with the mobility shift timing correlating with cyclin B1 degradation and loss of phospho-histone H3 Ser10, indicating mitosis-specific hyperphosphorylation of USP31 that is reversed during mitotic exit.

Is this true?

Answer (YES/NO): YES